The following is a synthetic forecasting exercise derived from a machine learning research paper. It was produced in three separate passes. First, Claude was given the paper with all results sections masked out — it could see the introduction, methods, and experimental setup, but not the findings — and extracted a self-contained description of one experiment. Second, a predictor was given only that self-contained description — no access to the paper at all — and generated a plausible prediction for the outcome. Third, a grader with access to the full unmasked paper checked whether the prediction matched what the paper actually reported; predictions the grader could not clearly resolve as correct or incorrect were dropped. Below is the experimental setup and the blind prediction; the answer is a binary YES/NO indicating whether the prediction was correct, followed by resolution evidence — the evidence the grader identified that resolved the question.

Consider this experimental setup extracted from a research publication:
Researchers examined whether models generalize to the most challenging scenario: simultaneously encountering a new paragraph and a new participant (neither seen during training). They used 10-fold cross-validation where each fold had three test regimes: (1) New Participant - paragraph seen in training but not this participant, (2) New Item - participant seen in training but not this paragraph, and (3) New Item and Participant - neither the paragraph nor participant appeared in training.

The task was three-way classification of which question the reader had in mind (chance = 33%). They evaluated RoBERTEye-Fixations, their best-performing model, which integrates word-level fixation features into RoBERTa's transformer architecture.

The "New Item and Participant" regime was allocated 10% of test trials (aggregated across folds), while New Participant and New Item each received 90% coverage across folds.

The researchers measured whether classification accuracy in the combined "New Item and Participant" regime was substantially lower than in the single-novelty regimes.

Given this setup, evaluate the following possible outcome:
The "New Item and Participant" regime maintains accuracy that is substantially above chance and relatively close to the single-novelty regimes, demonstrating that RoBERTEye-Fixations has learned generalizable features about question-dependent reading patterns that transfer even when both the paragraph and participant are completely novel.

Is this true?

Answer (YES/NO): YES